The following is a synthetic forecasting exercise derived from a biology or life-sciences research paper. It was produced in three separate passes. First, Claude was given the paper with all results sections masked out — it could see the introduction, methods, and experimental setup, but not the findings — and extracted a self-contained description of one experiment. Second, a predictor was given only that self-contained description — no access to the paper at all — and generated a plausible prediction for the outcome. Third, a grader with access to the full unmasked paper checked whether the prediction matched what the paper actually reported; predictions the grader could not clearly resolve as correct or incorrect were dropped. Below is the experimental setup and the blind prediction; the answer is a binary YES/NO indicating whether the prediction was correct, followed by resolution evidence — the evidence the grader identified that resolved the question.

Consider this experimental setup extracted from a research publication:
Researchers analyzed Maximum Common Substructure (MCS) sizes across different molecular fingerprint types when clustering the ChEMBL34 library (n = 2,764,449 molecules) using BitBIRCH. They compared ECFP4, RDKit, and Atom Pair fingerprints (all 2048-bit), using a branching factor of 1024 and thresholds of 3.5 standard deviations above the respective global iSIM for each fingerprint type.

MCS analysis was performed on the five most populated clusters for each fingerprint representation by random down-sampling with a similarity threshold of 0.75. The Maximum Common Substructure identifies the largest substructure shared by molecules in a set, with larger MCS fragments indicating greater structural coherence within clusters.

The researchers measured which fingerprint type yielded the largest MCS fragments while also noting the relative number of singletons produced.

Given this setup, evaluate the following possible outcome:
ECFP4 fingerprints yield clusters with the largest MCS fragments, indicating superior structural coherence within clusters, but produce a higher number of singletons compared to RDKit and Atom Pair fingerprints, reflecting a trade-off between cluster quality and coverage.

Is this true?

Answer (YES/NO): NO